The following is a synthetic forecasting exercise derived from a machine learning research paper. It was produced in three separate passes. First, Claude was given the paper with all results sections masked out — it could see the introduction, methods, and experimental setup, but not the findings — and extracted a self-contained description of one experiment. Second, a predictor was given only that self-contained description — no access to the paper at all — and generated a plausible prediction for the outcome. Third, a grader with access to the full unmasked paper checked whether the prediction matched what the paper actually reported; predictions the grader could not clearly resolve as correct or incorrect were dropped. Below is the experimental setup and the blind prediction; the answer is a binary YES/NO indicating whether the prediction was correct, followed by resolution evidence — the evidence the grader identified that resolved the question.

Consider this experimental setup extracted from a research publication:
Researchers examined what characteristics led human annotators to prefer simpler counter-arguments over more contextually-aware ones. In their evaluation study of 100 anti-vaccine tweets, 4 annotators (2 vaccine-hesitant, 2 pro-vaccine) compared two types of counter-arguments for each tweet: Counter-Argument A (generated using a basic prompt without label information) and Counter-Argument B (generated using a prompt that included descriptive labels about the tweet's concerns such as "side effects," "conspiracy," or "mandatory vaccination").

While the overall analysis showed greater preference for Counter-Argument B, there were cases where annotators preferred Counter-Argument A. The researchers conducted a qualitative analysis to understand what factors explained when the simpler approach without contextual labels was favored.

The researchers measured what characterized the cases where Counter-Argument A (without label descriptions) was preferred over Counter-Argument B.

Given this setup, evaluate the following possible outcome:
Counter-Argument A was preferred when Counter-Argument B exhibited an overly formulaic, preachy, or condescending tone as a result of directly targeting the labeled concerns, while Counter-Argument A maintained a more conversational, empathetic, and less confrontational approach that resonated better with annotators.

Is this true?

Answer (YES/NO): NO